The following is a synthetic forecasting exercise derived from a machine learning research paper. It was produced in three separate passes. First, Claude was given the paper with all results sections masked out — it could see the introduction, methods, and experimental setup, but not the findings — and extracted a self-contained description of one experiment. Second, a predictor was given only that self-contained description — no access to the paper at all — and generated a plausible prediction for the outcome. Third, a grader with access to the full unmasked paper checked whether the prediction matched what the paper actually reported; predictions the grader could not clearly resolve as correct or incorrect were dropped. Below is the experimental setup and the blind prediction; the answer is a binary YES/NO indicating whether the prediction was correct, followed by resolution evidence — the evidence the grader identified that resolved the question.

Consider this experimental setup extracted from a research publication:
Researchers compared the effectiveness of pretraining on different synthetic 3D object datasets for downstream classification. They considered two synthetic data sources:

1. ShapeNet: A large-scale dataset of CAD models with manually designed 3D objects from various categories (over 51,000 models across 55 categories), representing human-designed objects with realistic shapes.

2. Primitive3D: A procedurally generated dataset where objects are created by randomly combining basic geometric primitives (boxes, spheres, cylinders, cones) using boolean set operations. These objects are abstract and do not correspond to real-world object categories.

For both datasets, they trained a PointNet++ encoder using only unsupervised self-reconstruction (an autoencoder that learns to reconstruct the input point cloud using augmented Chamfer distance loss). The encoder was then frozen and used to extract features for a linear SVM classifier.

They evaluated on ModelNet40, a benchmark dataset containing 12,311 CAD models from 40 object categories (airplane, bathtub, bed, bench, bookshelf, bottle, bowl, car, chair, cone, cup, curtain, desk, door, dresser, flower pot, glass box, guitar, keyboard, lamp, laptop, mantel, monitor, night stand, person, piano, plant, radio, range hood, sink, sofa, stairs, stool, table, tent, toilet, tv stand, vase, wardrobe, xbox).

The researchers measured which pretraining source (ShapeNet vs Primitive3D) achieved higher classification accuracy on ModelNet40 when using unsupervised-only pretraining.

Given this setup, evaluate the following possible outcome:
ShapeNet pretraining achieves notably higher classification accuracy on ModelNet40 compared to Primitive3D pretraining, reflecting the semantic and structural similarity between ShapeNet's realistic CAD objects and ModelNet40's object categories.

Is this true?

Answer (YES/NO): NO